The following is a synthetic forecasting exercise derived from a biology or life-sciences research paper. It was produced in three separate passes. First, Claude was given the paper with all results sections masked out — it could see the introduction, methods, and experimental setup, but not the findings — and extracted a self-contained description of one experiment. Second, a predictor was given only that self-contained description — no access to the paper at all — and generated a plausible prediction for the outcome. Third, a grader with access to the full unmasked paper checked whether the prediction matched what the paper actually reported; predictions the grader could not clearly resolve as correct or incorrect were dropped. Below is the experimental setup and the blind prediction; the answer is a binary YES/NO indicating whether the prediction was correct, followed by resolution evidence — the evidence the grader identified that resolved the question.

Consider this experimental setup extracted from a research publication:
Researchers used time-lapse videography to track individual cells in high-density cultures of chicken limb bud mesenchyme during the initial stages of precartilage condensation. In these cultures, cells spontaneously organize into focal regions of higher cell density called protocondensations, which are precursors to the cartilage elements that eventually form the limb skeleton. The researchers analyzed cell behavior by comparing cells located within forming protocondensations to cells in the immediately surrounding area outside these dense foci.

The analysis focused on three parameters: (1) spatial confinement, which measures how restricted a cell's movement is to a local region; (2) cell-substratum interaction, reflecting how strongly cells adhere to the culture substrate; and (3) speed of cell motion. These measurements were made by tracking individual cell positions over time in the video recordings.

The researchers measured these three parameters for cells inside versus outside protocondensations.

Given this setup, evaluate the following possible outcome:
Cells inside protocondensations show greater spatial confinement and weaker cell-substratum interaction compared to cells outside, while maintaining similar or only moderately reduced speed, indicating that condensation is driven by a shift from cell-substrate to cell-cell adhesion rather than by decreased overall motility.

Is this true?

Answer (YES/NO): NO